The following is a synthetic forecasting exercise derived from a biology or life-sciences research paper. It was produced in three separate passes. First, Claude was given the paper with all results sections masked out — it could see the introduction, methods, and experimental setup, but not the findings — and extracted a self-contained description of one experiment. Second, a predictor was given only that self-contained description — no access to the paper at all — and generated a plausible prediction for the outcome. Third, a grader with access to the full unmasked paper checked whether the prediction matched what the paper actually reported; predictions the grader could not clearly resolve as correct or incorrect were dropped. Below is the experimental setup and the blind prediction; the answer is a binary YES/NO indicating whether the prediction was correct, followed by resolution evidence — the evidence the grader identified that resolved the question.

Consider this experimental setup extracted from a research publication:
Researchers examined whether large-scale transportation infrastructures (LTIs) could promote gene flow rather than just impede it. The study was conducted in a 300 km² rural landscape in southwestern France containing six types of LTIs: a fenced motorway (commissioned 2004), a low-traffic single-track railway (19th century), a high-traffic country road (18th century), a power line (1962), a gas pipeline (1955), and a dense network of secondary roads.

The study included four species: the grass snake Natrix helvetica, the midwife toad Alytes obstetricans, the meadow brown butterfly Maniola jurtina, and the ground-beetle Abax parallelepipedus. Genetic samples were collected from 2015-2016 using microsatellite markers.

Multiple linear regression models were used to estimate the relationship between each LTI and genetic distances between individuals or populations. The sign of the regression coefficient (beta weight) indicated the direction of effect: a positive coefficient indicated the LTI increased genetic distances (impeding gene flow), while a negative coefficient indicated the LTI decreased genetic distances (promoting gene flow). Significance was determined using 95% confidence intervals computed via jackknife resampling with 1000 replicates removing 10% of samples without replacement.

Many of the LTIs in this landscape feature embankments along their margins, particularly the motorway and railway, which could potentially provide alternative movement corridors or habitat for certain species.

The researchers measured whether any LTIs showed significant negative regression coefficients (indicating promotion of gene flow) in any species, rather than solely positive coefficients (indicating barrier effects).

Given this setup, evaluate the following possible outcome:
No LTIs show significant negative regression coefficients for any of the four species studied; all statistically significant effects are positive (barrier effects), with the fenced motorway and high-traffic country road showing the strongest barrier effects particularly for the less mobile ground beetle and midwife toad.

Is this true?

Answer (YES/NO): NO